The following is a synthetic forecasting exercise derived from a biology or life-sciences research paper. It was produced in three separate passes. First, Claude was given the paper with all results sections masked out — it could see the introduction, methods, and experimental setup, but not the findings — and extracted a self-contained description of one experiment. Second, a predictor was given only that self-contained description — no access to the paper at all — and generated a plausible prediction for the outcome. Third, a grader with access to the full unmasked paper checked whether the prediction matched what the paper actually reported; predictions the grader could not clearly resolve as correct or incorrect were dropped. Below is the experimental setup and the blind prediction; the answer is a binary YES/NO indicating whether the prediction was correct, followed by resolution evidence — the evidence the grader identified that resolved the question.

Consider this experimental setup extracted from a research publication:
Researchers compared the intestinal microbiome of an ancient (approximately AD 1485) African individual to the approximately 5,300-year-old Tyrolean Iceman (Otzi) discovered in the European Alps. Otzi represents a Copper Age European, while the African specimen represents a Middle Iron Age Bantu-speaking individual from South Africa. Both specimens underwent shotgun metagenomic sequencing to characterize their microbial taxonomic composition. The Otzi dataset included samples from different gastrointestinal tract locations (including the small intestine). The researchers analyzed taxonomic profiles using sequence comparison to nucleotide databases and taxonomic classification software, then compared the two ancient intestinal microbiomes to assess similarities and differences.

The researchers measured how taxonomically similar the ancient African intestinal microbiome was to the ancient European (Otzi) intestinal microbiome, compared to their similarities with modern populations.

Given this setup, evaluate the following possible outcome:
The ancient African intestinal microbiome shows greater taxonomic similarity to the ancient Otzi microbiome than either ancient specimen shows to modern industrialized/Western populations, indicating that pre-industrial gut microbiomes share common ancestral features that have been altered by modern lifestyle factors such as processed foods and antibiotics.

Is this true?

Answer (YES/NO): YES